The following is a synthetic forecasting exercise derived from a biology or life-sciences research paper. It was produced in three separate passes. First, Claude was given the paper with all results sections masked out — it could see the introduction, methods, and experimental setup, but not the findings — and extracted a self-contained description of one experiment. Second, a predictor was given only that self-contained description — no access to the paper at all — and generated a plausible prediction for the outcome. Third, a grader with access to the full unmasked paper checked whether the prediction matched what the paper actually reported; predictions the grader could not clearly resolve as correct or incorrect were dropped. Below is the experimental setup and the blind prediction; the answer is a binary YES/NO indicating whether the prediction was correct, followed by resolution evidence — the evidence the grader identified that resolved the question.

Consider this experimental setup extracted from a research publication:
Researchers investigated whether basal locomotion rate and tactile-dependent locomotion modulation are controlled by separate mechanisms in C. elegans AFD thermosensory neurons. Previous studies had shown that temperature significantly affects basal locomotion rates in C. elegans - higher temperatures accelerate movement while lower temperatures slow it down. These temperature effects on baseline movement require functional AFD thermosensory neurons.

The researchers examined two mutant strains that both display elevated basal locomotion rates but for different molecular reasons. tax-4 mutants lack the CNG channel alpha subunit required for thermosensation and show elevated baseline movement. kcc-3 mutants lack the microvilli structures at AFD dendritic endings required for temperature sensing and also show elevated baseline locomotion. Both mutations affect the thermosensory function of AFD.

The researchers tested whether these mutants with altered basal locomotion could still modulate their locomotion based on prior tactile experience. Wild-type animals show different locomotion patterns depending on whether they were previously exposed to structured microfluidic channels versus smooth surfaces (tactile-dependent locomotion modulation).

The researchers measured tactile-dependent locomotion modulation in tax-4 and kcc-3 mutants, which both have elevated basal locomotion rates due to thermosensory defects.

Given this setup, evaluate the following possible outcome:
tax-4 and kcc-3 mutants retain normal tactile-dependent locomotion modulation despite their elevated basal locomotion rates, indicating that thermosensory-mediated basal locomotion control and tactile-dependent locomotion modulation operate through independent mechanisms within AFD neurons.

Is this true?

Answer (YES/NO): NO